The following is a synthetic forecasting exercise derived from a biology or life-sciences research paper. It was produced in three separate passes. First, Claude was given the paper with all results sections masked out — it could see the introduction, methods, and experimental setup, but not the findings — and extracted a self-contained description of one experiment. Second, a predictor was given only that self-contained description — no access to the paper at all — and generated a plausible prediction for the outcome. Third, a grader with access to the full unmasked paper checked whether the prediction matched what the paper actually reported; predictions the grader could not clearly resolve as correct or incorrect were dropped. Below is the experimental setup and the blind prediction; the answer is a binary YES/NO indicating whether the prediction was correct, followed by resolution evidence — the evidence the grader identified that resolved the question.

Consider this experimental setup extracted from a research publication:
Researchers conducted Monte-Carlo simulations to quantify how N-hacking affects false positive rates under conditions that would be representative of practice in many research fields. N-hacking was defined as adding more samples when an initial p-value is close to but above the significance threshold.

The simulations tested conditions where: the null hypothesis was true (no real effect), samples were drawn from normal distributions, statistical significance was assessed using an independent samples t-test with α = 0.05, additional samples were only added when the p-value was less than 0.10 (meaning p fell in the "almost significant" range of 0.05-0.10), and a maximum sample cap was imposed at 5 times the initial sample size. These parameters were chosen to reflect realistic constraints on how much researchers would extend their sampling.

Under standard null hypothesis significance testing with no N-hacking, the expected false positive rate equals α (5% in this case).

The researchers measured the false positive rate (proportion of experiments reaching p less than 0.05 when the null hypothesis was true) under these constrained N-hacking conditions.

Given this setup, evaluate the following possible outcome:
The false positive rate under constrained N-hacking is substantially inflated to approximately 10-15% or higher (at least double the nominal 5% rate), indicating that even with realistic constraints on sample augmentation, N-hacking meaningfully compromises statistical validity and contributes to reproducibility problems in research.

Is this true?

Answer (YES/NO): NO